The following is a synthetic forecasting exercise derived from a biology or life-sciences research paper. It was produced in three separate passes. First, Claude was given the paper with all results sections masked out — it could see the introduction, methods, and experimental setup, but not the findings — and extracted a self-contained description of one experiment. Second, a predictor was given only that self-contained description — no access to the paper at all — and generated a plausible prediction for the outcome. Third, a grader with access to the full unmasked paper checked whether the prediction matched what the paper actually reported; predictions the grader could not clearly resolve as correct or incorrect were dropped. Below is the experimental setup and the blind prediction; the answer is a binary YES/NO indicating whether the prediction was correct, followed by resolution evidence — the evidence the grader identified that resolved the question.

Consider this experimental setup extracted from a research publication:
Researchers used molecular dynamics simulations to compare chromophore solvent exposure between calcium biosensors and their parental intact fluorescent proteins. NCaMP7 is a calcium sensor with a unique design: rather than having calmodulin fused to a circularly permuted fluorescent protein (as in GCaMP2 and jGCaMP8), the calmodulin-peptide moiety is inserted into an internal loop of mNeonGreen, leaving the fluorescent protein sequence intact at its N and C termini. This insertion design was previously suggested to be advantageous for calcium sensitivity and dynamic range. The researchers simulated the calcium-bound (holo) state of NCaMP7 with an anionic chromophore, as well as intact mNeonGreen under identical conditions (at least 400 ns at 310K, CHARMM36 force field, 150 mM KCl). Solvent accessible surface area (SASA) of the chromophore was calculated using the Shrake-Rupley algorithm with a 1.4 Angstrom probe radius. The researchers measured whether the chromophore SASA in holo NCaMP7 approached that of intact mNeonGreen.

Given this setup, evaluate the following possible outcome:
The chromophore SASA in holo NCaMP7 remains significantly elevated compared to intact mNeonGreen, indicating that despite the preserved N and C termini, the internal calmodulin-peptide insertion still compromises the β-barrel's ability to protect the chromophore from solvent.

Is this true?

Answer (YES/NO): YES